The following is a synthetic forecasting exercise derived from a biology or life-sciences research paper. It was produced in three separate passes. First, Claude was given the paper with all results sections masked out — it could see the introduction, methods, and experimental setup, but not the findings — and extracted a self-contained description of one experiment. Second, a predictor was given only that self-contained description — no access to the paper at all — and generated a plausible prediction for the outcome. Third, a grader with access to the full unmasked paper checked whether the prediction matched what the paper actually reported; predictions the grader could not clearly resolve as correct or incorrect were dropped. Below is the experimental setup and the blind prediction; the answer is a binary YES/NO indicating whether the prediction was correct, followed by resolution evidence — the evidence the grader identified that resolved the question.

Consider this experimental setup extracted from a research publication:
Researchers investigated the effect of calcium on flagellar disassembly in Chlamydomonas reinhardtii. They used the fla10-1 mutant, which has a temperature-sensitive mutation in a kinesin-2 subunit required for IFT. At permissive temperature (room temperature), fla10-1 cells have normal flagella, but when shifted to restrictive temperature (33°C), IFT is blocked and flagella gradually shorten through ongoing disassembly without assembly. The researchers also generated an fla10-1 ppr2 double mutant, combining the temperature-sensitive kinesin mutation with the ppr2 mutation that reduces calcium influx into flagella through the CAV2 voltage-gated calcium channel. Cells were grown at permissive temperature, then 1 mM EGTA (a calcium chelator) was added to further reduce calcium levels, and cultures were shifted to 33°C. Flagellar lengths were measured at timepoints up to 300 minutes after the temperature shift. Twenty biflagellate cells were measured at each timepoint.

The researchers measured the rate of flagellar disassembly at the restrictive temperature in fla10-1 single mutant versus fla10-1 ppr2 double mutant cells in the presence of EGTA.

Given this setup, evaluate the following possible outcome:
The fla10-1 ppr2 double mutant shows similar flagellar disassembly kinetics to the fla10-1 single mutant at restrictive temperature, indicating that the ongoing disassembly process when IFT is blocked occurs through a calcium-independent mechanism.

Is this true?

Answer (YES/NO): YES